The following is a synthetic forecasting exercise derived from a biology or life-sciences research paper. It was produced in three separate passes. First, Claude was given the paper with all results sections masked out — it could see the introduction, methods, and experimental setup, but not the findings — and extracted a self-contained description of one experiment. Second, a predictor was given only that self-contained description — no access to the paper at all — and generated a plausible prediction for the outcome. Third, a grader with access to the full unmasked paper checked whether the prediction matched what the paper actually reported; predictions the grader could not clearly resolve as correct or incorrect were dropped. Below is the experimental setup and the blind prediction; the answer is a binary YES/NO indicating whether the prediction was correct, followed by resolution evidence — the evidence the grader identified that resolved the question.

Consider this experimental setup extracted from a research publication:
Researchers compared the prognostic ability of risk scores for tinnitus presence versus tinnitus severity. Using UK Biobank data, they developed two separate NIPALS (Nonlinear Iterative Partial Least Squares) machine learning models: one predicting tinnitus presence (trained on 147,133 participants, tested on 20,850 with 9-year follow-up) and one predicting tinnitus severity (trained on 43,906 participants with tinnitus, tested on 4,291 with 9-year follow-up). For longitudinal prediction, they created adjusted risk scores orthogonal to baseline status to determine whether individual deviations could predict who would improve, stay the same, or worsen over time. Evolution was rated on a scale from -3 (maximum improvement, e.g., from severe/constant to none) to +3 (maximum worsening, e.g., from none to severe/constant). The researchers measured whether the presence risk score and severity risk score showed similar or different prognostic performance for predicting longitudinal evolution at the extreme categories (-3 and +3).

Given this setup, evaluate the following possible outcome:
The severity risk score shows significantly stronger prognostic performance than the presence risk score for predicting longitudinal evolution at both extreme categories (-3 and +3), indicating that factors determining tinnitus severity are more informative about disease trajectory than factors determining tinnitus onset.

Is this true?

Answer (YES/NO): YES